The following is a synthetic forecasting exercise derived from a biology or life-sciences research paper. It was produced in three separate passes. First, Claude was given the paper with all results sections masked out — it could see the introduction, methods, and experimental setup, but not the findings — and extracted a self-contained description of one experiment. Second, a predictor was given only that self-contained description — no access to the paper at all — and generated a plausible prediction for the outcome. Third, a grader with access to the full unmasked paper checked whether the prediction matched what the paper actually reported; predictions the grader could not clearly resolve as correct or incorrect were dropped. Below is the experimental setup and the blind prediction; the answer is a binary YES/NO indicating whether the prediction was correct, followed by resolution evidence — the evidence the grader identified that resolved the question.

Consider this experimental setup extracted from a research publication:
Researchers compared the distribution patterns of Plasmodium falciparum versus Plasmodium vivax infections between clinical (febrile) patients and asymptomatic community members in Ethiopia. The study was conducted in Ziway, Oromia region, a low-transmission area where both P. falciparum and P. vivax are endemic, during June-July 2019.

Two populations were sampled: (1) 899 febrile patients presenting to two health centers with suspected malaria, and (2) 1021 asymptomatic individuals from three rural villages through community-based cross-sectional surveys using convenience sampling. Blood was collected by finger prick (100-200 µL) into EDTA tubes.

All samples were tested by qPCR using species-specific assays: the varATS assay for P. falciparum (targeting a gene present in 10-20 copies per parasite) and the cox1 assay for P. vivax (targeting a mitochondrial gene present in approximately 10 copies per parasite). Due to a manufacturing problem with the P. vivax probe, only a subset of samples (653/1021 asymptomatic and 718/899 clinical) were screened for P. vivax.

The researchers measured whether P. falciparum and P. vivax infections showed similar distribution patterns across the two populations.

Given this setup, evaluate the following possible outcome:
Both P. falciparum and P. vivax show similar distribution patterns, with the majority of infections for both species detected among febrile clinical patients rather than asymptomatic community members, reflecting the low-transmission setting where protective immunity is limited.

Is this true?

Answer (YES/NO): NO